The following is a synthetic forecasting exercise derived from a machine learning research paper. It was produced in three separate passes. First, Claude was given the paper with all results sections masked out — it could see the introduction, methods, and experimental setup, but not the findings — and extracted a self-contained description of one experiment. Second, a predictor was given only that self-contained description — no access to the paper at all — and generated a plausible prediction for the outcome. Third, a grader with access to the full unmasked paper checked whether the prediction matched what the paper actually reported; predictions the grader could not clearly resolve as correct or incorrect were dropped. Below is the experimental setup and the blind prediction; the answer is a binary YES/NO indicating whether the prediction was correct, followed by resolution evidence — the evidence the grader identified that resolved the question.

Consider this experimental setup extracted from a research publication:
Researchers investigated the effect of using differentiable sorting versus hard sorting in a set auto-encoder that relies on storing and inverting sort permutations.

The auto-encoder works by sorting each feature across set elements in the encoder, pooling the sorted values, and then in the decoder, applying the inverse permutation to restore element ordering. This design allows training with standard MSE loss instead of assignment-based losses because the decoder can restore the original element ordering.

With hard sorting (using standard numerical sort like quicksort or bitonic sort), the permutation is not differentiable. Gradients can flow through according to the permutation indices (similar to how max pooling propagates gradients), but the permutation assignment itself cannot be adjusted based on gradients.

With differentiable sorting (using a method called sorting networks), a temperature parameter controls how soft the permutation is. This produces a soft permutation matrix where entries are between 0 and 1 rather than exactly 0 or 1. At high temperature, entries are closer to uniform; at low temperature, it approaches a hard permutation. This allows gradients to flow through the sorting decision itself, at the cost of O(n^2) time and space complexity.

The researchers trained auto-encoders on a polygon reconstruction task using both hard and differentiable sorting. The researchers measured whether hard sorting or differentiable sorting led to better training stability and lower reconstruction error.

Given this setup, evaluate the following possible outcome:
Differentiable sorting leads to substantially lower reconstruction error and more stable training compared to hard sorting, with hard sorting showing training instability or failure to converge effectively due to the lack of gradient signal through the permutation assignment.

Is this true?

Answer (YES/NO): NO